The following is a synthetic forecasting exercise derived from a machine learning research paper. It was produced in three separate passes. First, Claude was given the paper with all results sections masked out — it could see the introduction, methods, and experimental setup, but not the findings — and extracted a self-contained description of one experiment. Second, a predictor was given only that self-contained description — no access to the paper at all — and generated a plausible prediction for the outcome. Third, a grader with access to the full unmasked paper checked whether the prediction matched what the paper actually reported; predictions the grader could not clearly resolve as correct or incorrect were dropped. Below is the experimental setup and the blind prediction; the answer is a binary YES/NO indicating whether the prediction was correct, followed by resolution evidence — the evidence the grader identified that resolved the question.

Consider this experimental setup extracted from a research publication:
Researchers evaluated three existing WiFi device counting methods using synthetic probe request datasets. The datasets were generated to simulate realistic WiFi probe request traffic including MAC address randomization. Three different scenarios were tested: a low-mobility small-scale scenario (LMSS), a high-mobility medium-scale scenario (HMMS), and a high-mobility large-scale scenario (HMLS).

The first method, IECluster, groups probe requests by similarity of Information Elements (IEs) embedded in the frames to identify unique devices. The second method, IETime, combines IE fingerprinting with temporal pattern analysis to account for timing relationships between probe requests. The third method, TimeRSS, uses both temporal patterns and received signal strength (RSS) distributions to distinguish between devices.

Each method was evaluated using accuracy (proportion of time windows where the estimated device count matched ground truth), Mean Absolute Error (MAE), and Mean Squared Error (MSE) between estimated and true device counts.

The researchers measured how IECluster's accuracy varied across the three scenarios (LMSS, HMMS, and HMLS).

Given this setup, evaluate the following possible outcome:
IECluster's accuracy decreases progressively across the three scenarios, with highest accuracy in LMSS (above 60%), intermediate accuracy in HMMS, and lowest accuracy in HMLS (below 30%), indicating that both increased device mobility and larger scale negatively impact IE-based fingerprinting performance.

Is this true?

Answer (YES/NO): NO